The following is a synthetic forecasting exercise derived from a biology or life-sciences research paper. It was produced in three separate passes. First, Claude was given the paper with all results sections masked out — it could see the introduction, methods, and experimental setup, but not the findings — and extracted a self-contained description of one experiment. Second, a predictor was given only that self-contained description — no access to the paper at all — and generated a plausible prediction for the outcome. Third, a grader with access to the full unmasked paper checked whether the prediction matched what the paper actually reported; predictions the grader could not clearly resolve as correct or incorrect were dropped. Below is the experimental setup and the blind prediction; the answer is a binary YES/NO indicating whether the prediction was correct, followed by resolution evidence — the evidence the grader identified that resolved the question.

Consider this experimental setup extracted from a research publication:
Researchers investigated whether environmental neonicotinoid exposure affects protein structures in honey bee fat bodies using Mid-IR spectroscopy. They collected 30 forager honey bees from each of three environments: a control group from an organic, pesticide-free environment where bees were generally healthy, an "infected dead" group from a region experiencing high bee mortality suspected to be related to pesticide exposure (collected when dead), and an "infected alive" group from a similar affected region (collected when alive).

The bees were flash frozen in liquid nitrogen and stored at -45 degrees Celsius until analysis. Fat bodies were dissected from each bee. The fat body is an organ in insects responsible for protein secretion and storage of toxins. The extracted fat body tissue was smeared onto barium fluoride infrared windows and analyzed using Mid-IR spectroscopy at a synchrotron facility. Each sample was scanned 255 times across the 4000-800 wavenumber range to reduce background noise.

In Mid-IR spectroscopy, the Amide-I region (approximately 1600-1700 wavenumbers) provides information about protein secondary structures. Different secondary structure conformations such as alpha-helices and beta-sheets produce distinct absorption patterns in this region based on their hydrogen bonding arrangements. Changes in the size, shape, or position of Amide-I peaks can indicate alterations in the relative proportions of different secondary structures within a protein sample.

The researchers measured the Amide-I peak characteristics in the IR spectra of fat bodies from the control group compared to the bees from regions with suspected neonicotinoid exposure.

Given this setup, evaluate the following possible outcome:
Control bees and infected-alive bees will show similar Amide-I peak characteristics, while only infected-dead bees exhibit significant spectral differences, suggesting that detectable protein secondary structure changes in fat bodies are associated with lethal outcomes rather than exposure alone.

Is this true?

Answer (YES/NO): NO